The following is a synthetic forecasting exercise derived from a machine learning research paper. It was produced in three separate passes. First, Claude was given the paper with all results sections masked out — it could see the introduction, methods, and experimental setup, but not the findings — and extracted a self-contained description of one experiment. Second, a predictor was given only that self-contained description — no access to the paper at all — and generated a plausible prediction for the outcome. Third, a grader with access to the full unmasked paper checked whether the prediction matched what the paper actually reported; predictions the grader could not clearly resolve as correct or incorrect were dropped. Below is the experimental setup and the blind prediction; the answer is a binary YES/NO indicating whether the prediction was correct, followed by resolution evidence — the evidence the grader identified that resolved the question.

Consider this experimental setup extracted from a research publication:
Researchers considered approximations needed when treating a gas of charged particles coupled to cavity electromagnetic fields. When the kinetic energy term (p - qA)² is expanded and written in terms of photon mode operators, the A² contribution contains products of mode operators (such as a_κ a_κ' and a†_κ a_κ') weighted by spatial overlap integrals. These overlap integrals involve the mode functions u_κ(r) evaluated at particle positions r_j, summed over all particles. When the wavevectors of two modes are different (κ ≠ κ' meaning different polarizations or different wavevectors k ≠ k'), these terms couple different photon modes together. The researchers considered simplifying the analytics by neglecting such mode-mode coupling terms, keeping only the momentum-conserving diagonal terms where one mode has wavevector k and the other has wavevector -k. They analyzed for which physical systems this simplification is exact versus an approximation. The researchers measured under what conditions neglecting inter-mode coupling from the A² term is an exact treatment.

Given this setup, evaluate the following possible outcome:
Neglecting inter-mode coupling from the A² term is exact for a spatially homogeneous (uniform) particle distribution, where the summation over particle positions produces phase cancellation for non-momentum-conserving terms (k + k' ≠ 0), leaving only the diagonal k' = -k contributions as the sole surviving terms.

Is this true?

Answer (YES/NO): YES